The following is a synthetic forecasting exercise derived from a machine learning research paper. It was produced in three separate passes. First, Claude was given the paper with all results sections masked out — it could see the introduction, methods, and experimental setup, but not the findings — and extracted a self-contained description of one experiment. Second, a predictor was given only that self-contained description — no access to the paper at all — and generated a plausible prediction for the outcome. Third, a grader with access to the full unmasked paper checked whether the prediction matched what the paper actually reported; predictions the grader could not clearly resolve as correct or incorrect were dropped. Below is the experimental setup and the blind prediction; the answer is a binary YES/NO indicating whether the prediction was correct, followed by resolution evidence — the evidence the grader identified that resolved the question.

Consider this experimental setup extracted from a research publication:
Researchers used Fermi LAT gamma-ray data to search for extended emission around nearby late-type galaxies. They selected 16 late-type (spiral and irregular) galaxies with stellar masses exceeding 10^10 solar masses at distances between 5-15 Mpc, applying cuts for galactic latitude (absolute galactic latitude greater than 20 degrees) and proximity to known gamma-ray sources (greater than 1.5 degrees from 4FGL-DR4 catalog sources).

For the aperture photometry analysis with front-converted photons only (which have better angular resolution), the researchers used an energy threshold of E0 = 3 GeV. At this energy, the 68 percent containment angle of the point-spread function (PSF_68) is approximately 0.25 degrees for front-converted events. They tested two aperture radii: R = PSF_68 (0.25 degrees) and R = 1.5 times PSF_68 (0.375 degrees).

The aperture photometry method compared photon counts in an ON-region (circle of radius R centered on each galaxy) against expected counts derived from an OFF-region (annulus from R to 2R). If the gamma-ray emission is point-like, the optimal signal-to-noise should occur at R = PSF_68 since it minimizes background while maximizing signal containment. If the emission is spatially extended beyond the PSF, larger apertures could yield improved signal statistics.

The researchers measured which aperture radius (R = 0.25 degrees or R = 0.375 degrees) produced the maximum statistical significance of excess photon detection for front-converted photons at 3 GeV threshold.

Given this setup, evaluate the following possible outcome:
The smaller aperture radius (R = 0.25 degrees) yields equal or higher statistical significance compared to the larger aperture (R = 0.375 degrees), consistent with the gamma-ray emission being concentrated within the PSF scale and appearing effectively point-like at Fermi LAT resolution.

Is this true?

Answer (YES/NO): NO